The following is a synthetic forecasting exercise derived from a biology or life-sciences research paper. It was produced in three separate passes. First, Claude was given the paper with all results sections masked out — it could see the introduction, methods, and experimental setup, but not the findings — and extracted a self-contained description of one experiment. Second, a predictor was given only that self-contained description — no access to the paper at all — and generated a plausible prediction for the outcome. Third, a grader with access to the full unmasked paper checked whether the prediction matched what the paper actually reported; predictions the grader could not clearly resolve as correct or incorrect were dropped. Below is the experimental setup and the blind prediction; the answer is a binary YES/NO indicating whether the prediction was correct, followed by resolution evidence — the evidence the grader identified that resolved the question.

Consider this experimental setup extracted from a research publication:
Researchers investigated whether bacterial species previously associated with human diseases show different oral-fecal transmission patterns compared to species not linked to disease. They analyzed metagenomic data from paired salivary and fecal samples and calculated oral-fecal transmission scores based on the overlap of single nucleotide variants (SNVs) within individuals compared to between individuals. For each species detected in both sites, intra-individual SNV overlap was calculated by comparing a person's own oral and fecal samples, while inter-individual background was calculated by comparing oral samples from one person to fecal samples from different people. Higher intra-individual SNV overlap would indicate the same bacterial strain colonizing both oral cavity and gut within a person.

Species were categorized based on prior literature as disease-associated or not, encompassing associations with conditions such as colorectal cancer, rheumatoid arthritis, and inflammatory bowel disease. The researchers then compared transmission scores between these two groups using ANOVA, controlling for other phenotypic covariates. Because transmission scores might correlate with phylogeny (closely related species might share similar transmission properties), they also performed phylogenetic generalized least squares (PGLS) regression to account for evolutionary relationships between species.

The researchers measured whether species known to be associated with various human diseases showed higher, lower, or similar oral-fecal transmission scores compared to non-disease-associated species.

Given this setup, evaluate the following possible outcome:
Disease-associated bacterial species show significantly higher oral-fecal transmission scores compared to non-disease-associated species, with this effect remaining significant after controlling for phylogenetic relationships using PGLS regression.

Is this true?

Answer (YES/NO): YES